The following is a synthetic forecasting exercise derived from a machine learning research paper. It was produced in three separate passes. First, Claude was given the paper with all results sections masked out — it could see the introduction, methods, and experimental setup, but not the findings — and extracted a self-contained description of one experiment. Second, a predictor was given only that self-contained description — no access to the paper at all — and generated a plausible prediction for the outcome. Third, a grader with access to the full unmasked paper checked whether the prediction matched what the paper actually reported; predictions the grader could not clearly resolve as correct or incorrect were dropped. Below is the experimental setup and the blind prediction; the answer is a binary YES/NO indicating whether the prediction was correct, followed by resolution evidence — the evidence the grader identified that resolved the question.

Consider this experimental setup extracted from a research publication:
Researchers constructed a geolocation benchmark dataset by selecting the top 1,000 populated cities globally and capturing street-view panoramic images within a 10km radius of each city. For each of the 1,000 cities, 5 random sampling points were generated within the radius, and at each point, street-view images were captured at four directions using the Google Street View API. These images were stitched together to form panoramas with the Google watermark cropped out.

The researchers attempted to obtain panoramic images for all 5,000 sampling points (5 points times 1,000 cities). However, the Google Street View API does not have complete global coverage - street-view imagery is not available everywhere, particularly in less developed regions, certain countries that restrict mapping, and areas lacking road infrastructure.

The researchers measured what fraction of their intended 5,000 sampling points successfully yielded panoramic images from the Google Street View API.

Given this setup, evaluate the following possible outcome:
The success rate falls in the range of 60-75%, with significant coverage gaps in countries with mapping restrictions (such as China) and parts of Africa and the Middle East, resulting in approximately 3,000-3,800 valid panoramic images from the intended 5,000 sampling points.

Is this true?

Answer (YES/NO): NO